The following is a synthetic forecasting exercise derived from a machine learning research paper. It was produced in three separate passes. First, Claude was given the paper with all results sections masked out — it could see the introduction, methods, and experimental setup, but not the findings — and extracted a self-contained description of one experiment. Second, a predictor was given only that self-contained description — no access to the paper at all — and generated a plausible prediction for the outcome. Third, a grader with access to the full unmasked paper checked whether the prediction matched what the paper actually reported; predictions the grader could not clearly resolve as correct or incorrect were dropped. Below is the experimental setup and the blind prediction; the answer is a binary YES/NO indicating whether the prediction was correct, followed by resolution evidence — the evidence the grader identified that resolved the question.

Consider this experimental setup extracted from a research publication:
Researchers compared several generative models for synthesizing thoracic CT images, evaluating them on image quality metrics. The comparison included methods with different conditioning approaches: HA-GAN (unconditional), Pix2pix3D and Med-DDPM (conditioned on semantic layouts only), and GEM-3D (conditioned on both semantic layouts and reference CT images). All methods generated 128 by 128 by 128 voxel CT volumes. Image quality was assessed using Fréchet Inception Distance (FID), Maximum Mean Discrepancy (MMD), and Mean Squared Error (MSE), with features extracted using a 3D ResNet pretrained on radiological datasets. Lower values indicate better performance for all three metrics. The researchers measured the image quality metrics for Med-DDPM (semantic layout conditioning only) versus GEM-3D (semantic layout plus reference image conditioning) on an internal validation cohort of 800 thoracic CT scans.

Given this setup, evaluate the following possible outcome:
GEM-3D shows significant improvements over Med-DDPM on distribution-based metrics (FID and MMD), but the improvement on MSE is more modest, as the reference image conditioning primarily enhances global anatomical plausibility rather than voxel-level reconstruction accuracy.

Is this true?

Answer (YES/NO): NO